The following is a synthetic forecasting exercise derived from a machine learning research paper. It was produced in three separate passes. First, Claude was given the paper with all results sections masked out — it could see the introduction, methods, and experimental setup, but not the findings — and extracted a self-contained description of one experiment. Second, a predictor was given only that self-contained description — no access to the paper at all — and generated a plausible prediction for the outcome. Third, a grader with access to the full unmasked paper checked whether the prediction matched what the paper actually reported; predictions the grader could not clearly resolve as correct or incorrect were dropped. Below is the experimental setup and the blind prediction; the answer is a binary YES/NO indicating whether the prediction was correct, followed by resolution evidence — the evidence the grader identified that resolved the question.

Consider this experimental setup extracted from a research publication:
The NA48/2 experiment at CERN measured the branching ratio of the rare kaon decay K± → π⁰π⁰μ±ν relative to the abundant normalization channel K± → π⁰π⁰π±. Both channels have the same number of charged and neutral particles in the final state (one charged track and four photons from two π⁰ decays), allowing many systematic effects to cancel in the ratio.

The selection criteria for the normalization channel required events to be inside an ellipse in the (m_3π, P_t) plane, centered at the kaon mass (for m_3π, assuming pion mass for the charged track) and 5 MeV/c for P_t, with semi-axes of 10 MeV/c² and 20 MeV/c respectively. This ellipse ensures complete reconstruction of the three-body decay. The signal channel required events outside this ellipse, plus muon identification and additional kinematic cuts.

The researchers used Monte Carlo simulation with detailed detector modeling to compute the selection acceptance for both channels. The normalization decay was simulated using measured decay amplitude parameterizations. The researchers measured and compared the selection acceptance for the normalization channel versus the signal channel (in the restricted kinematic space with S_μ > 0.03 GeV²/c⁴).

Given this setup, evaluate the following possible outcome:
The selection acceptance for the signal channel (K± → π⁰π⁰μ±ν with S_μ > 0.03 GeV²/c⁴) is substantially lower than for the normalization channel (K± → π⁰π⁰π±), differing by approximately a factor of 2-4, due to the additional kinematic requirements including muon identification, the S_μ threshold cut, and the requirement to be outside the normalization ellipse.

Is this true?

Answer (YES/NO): NO